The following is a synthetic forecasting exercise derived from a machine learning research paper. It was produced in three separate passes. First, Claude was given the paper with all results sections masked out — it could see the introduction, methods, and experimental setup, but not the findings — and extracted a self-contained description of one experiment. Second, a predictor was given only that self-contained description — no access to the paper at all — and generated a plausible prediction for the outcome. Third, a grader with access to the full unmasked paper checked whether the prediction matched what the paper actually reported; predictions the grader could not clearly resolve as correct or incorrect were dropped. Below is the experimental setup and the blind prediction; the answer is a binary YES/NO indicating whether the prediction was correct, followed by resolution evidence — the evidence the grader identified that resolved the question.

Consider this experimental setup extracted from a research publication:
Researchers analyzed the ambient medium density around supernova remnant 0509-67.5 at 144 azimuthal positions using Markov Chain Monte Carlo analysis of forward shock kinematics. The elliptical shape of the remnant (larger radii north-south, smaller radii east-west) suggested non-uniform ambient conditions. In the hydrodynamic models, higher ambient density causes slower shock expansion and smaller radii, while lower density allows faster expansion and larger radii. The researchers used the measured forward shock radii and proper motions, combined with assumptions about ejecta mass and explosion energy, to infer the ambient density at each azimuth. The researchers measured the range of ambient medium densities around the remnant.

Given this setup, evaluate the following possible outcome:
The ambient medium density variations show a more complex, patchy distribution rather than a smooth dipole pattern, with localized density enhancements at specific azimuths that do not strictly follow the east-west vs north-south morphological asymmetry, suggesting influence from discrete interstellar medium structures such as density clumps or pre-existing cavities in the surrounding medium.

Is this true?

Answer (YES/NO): NO